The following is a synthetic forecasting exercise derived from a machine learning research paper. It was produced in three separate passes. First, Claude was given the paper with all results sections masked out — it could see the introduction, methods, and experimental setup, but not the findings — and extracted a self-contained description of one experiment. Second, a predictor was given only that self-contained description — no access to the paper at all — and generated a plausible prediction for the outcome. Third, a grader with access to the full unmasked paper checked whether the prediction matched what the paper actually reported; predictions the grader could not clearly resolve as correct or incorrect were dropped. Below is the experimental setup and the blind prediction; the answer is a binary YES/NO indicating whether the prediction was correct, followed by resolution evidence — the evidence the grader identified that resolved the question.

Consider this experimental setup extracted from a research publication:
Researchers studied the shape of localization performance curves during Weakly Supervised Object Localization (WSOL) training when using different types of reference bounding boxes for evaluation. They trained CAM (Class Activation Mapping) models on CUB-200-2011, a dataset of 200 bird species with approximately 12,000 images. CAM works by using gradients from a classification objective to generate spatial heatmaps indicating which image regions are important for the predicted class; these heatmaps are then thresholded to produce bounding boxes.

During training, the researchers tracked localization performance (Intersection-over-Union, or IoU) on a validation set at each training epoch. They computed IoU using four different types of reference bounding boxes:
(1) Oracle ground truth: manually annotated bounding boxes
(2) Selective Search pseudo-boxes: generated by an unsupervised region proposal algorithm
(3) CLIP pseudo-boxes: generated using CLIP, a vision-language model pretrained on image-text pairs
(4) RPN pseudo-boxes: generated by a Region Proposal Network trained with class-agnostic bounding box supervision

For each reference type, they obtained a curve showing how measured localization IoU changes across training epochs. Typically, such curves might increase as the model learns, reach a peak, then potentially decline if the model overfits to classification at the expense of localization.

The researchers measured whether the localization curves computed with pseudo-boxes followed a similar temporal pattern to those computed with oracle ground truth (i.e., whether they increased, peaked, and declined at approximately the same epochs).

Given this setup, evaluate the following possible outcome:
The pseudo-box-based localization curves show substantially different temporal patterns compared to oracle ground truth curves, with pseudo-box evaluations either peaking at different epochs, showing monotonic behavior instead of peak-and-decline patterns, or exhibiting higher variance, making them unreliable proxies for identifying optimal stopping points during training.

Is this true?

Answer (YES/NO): NO